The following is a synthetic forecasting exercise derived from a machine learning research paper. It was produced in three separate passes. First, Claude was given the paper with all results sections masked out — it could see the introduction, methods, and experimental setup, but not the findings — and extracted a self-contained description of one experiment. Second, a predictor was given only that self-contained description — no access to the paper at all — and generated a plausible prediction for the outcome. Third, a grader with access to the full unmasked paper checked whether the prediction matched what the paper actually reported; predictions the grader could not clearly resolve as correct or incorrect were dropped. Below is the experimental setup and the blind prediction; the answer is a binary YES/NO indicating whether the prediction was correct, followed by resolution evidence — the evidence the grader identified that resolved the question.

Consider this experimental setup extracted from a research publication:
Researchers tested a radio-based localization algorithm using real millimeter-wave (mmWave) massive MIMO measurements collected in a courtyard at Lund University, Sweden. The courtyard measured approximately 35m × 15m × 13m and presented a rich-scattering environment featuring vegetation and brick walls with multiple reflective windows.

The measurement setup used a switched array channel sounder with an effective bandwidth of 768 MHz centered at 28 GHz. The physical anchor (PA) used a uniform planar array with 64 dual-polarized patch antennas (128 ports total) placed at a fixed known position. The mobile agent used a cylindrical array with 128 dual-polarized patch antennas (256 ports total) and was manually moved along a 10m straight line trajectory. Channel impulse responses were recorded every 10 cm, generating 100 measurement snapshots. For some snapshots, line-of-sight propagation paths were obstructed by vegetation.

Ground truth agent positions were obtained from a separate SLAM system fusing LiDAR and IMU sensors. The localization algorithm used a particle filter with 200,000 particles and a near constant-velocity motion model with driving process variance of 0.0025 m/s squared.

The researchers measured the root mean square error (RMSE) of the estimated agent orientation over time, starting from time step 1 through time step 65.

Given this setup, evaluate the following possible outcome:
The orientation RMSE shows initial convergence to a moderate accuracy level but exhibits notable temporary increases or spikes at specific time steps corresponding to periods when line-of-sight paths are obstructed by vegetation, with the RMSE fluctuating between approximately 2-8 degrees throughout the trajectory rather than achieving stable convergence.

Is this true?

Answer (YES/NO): NO